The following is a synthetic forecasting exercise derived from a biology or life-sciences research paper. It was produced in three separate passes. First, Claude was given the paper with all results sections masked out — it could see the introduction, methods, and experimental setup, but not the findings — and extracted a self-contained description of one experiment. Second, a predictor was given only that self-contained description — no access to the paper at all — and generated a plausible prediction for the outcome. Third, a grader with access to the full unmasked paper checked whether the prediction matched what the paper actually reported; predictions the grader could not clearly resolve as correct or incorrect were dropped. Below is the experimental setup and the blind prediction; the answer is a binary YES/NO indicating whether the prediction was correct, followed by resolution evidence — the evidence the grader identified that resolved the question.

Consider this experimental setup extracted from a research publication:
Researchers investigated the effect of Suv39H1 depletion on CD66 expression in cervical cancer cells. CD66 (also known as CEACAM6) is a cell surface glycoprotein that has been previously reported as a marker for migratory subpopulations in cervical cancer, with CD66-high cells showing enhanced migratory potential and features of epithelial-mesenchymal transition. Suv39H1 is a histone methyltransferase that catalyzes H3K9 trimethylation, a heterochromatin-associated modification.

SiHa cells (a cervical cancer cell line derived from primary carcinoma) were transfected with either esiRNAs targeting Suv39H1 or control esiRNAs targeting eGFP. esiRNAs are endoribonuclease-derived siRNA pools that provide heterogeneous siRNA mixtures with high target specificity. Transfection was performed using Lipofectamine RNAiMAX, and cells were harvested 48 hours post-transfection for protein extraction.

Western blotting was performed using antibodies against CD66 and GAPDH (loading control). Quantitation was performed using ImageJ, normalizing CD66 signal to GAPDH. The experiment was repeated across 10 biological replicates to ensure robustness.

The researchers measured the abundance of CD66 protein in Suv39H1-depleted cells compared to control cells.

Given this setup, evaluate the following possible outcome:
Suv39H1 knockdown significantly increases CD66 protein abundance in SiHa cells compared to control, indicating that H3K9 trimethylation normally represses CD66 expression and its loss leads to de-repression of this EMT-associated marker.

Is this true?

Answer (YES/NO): YES